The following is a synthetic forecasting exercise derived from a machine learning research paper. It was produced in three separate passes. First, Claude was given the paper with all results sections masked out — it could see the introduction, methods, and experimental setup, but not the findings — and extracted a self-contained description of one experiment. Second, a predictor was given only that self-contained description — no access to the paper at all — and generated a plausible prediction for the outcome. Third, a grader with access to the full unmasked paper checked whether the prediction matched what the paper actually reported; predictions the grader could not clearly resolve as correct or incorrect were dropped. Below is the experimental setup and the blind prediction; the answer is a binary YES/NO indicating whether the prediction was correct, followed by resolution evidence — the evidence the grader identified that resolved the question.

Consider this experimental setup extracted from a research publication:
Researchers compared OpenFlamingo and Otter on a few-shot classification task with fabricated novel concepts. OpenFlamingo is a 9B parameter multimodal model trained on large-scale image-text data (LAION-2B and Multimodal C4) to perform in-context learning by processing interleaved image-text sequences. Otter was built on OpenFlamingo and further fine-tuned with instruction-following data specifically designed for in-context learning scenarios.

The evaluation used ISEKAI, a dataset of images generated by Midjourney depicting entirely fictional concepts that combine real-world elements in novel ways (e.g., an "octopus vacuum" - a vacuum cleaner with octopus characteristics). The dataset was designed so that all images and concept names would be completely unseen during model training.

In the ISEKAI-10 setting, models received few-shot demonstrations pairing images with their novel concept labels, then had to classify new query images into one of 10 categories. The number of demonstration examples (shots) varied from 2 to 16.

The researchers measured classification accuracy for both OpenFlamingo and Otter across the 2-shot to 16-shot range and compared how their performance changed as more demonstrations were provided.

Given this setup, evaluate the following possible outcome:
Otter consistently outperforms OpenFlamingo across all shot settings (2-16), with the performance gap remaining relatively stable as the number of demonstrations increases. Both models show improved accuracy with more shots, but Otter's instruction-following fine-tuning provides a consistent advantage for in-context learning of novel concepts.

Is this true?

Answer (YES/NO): NO